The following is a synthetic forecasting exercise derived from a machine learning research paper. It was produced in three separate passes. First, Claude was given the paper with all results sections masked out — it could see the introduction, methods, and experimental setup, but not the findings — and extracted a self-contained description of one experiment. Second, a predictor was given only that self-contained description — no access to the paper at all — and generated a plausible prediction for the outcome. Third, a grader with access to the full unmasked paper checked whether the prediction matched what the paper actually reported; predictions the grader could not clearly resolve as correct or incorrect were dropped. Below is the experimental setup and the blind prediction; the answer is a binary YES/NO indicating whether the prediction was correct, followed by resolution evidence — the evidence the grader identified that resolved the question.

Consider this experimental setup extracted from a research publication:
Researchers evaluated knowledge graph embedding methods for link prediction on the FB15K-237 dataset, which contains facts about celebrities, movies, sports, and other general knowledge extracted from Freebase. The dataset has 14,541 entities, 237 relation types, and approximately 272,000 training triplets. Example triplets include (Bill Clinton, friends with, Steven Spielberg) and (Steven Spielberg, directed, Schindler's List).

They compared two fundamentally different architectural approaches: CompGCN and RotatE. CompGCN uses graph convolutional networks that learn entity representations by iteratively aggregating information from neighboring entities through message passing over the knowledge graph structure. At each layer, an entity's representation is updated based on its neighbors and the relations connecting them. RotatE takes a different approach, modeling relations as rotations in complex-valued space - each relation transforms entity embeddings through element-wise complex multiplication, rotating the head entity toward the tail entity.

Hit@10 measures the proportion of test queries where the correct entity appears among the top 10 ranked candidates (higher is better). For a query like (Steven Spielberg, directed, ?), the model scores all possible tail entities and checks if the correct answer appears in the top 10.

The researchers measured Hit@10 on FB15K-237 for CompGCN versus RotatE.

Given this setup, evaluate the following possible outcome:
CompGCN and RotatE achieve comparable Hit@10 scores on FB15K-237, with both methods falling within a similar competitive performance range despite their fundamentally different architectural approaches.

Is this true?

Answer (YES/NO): YES